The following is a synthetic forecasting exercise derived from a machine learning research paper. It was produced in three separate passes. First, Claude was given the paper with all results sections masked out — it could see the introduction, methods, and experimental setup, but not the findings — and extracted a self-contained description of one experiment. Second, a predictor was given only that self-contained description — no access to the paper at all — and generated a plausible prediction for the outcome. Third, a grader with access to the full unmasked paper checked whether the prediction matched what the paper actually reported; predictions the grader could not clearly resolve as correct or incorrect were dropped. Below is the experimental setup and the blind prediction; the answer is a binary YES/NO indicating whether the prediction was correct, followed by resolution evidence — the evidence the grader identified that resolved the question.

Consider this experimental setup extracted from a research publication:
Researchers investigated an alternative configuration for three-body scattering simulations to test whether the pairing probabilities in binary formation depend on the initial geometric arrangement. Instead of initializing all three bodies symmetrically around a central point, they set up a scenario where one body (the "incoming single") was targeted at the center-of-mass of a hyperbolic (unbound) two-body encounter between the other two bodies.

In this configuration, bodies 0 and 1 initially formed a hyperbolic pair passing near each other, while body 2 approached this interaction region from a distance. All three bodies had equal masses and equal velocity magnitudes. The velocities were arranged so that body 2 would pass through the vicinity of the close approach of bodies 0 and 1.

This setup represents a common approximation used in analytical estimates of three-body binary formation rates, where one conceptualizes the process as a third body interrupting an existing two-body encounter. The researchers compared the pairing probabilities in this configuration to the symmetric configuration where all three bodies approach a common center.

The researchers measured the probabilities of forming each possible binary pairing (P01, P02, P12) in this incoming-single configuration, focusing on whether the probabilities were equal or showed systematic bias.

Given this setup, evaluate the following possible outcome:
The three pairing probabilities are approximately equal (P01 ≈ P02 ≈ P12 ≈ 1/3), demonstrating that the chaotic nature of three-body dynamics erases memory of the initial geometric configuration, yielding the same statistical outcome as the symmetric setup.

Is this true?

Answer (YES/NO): NO